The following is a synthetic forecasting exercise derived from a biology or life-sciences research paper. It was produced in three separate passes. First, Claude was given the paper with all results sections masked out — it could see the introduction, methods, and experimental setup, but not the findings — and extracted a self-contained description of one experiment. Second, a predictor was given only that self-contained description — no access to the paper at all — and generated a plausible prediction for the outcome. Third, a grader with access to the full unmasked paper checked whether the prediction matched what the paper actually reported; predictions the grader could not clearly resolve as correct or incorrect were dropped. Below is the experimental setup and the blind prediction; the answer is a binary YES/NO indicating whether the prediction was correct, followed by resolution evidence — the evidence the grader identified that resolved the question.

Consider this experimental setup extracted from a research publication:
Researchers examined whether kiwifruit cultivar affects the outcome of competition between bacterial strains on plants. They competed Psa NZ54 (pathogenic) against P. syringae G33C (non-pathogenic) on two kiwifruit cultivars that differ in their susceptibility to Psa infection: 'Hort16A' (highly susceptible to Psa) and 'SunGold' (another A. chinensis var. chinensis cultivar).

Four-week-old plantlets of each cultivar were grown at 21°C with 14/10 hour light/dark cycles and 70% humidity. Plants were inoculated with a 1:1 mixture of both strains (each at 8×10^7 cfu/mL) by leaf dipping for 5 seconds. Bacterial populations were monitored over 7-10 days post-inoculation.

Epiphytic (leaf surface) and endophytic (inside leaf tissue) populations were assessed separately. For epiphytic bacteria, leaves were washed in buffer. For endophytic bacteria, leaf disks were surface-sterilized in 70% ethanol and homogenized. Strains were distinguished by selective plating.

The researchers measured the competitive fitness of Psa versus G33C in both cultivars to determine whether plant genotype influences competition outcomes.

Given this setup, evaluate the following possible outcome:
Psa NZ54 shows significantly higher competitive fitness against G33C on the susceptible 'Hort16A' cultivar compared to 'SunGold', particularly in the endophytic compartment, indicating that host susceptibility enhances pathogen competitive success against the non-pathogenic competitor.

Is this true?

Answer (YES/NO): NO